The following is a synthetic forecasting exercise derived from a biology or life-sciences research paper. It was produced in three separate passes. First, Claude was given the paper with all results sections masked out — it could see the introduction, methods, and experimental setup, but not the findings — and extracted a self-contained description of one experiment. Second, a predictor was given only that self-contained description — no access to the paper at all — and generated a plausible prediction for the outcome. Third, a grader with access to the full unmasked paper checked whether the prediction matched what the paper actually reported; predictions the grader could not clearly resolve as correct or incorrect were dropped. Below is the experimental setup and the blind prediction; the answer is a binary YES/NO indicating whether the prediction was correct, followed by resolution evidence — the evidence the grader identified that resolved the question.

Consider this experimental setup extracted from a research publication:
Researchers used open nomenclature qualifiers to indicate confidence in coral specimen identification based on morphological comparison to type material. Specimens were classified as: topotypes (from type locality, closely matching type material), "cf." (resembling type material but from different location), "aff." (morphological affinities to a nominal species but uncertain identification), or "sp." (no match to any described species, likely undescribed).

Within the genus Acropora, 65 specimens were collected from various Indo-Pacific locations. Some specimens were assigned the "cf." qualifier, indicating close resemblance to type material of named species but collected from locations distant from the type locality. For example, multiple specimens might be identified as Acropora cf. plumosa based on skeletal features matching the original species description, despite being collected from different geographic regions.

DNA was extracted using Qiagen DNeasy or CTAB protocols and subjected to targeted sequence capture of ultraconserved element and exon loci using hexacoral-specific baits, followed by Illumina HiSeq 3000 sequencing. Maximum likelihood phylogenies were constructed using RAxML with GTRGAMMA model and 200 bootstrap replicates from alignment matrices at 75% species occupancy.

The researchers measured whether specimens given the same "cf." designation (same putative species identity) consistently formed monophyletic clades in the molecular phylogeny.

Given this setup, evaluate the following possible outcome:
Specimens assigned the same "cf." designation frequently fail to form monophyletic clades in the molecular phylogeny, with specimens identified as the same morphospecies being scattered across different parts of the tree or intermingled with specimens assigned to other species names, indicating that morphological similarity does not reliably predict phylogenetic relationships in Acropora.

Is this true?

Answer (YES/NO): NO